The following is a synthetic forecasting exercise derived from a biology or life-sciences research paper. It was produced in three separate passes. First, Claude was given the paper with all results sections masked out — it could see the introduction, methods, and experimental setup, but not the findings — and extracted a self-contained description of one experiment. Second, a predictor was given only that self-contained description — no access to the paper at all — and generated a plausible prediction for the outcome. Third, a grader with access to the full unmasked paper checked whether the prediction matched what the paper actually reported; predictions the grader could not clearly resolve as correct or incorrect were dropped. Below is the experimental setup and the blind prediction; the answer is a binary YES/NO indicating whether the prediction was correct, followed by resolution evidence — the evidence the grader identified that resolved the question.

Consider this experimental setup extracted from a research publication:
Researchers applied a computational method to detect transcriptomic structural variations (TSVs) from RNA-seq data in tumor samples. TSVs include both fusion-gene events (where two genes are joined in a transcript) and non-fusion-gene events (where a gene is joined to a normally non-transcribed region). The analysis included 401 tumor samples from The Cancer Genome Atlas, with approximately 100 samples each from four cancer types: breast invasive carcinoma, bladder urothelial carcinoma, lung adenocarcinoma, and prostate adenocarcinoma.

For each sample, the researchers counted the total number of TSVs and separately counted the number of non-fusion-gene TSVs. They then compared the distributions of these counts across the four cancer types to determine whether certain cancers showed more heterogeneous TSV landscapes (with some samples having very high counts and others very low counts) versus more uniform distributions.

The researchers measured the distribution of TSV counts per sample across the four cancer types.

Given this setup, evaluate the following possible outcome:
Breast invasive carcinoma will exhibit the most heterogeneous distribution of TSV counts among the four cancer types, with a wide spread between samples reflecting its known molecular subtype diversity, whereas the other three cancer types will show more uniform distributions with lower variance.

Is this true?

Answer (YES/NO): YES